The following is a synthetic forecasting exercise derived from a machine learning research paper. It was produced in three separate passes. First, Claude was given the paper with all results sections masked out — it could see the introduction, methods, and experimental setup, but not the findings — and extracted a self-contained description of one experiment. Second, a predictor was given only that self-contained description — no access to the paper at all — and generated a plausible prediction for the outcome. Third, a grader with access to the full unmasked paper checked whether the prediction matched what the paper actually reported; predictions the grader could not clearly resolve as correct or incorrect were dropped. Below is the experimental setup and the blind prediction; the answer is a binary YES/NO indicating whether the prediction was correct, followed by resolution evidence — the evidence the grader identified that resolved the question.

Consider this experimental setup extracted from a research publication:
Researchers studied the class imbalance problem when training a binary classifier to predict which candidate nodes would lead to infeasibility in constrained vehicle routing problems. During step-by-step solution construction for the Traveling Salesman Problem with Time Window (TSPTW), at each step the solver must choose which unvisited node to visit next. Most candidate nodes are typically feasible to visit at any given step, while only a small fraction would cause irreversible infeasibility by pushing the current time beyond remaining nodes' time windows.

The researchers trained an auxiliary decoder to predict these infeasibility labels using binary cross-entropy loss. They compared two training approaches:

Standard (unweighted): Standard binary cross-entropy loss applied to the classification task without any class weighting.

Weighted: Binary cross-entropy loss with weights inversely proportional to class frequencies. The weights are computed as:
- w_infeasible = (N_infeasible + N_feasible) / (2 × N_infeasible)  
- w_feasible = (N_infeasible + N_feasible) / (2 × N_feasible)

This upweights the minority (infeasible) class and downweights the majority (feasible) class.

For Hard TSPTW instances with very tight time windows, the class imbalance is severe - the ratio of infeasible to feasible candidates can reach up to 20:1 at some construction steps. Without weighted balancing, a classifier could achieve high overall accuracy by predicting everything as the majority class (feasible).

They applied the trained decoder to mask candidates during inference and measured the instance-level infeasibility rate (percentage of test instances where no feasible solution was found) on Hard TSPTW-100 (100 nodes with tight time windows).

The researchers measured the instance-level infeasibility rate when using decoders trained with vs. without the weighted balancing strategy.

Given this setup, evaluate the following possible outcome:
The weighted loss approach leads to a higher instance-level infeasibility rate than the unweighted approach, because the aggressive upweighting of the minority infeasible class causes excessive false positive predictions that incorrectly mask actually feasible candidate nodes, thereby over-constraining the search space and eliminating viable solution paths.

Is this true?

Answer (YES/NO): NO